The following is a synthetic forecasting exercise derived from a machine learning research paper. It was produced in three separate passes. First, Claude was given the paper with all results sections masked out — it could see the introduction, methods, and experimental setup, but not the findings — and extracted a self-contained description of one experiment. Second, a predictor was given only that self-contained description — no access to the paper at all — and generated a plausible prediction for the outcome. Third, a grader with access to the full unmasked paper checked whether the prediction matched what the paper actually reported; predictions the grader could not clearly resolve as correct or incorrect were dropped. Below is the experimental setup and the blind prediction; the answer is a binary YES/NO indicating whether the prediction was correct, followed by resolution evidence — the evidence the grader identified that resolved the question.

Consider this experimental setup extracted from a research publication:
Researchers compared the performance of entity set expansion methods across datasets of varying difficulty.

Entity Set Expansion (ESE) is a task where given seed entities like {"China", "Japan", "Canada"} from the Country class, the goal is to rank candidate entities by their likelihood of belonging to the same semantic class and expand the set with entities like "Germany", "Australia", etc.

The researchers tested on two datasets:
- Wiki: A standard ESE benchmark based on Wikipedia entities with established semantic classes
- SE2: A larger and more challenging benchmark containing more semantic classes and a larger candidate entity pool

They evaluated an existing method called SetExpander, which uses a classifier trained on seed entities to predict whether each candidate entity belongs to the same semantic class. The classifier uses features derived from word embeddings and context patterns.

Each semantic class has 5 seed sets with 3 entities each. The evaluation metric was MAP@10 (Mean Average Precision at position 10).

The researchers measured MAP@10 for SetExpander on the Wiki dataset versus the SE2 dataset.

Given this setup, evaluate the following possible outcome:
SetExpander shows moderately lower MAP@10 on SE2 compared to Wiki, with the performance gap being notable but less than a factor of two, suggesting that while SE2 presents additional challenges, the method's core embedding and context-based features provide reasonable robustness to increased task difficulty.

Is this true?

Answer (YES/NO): NO